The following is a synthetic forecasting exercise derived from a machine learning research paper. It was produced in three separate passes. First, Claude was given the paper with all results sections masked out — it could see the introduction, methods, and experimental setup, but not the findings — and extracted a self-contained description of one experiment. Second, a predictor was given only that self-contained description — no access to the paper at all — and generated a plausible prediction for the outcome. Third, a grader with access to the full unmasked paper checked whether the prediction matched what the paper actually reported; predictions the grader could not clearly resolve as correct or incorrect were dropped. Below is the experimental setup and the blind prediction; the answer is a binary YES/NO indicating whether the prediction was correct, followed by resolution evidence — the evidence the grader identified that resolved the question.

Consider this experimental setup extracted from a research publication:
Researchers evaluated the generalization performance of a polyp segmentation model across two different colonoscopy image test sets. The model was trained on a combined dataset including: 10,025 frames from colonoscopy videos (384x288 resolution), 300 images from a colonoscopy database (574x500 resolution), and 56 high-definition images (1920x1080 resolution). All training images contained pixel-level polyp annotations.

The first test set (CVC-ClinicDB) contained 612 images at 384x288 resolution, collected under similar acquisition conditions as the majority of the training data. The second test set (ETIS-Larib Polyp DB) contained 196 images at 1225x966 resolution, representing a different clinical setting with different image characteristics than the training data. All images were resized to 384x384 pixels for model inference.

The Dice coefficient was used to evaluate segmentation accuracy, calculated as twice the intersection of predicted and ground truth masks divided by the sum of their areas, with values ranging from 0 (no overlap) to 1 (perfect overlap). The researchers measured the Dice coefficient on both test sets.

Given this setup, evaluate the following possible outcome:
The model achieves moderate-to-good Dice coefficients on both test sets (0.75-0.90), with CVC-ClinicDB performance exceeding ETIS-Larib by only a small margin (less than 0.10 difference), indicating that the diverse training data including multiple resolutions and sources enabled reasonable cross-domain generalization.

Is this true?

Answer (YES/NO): NO